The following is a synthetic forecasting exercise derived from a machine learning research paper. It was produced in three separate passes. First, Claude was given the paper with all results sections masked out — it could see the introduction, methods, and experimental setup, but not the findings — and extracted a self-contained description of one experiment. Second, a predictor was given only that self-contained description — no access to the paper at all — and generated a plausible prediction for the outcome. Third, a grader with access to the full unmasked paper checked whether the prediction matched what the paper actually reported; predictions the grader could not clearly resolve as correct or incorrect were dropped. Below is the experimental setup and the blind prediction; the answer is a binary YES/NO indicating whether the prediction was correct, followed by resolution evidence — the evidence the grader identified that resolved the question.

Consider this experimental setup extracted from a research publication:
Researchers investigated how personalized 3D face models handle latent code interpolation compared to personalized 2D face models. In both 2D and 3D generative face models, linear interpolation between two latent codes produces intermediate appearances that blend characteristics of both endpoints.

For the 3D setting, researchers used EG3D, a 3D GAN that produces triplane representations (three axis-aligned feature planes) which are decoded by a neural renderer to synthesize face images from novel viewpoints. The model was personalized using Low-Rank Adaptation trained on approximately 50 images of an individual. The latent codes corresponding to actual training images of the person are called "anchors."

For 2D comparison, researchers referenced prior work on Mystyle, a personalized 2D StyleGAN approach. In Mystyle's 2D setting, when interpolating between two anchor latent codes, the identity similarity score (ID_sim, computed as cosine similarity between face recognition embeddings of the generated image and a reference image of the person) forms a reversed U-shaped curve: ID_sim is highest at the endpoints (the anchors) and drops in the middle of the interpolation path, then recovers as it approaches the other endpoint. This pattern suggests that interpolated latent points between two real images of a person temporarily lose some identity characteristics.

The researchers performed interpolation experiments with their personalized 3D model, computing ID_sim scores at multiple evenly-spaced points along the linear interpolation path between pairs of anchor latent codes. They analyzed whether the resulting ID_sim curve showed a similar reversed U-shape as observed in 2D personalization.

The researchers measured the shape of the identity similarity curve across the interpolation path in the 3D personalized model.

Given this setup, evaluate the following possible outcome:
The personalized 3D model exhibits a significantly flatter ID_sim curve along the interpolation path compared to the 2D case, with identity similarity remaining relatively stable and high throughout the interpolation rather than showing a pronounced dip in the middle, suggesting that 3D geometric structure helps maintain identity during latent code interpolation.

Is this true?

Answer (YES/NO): YES